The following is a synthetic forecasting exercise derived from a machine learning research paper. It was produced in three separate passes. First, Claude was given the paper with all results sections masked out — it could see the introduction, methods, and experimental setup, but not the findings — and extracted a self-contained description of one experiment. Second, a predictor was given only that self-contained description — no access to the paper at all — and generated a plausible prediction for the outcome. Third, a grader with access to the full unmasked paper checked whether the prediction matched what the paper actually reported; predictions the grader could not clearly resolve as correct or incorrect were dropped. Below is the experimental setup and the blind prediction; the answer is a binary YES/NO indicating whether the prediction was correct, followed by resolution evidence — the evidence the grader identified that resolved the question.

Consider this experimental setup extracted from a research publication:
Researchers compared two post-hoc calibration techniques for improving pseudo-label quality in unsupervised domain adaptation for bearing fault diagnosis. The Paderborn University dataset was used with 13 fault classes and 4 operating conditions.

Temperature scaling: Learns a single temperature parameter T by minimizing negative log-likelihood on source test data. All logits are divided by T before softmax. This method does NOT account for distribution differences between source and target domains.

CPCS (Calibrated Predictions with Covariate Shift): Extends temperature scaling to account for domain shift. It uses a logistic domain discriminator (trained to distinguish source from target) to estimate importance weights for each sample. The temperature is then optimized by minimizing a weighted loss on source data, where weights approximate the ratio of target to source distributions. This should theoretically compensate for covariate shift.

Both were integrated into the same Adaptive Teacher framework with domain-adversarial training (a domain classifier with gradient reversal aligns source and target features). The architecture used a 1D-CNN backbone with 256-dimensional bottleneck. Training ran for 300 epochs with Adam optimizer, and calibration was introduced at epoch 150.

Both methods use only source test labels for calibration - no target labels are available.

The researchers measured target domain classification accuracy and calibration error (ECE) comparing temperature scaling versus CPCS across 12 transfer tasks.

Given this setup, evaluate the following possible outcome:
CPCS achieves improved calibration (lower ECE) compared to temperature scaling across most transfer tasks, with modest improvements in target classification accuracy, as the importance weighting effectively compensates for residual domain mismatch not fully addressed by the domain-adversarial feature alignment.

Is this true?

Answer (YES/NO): NO